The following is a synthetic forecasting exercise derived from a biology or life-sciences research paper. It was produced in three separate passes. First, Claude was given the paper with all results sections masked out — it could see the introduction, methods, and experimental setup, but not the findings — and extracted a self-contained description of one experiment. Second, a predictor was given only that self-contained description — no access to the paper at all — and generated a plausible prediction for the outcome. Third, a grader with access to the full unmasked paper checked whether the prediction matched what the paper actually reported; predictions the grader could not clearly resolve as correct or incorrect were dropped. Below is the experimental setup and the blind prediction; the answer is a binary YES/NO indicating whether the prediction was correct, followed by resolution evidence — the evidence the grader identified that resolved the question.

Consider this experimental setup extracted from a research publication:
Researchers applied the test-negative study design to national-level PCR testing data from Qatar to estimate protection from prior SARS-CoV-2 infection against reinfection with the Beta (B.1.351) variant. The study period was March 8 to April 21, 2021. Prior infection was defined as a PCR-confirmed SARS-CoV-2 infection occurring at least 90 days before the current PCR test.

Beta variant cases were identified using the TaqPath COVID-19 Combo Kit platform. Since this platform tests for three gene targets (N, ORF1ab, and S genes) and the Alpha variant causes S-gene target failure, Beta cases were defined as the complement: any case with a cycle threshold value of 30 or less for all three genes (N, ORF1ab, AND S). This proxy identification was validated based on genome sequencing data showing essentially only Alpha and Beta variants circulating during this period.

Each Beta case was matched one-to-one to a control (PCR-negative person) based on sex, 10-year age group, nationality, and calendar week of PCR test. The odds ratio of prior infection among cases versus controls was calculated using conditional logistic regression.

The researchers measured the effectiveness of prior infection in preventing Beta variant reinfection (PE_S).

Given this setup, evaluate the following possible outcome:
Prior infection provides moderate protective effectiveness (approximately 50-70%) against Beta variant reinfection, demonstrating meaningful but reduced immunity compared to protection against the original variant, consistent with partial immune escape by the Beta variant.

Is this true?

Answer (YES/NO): NO